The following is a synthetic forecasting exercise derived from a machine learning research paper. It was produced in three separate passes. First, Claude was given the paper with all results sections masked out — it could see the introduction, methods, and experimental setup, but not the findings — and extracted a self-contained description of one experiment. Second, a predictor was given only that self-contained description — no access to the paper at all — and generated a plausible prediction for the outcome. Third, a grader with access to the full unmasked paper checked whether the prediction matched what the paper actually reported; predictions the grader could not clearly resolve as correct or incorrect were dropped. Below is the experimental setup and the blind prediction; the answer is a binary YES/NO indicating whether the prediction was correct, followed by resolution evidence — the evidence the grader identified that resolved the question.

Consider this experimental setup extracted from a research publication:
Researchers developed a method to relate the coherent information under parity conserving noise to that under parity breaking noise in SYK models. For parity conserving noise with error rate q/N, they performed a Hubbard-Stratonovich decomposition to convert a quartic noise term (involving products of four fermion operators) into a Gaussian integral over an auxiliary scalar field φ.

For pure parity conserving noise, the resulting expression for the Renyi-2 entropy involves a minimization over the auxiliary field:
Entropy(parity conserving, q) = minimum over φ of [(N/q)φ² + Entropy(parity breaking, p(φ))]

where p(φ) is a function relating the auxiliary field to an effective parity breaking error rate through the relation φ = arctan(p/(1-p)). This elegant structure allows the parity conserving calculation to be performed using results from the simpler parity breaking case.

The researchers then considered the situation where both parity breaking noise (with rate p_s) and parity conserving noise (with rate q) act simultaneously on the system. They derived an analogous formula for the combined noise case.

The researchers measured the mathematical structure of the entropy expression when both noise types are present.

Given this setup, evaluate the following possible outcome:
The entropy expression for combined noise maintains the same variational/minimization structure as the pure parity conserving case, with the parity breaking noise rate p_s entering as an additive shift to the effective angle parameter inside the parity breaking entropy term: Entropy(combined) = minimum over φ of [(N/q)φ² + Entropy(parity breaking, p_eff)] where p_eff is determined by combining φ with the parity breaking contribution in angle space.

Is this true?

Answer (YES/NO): YES